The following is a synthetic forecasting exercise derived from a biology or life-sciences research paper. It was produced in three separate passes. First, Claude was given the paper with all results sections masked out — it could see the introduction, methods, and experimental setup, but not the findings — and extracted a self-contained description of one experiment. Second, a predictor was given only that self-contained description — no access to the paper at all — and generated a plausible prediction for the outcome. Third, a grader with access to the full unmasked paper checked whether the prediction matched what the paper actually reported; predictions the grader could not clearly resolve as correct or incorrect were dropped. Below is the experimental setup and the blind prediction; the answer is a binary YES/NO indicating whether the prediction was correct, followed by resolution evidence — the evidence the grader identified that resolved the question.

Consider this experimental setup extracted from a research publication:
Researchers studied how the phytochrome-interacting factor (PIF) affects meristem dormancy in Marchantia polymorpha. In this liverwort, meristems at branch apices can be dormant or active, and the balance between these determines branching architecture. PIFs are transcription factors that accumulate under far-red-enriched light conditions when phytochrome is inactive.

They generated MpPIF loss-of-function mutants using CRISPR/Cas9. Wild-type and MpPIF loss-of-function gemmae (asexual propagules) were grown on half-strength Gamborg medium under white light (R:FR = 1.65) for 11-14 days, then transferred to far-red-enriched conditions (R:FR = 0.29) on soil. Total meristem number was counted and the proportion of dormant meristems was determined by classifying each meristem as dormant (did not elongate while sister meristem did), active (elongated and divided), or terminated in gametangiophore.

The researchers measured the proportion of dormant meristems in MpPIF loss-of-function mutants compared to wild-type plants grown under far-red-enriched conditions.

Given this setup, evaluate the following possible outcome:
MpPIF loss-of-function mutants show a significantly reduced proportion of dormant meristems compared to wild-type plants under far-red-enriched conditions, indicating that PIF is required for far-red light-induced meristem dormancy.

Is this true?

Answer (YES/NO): YES